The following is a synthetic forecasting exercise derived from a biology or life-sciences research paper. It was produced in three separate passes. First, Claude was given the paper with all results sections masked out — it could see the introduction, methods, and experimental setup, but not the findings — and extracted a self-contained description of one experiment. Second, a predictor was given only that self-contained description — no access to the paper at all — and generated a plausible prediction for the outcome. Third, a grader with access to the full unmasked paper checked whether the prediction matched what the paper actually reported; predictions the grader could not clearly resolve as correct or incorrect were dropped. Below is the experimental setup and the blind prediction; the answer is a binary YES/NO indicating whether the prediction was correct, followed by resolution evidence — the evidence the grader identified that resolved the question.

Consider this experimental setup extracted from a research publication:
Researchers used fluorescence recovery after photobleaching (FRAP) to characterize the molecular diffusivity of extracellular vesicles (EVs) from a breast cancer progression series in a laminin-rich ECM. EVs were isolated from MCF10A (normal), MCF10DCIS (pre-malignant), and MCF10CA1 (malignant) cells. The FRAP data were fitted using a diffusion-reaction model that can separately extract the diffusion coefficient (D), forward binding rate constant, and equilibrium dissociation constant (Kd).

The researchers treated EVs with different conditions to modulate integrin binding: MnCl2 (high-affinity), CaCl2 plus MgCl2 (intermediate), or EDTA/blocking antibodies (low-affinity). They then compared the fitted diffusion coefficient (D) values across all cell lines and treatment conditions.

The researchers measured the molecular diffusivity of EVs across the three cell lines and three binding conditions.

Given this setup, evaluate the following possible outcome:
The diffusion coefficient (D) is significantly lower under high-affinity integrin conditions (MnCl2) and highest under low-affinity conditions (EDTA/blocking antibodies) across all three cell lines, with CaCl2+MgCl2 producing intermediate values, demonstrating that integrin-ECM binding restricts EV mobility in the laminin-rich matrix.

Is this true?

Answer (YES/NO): NO